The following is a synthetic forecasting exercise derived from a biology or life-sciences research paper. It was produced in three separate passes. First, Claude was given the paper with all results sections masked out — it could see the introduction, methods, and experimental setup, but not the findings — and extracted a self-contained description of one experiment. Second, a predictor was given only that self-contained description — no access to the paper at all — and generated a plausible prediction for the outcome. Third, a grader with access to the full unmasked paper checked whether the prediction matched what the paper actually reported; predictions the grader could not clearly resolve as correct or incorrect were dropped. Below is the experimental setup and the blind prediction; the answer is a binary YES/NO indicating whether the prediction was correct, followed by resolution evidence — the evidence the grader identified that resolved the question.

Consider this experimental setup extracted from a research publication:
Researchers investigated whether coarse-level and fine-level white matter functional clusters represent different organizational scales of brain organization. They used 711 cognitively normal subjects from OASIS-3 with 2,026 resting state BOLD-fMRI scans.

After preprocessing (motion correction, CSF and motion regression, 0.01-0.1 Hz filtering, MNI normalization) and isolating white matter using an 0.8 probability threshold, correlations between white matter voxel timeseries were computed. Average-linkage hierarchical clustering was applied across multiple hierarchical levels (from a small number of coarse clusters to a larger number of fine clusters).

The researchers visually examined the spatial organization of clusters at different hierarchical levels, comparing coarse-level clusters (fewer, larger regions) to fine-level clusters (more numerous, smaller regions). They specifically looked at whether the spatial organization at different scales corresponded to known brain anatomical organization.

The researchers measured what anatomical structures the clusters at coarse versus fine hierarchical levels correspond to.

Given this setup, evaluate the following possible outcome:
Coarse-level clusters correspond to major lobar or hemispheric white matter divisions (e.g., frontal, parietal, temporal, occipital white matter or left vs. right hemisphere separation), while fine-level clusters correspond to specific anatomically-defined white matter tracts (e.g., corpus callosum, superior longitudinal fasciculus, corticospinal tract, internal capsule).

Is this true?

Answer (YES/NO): NO